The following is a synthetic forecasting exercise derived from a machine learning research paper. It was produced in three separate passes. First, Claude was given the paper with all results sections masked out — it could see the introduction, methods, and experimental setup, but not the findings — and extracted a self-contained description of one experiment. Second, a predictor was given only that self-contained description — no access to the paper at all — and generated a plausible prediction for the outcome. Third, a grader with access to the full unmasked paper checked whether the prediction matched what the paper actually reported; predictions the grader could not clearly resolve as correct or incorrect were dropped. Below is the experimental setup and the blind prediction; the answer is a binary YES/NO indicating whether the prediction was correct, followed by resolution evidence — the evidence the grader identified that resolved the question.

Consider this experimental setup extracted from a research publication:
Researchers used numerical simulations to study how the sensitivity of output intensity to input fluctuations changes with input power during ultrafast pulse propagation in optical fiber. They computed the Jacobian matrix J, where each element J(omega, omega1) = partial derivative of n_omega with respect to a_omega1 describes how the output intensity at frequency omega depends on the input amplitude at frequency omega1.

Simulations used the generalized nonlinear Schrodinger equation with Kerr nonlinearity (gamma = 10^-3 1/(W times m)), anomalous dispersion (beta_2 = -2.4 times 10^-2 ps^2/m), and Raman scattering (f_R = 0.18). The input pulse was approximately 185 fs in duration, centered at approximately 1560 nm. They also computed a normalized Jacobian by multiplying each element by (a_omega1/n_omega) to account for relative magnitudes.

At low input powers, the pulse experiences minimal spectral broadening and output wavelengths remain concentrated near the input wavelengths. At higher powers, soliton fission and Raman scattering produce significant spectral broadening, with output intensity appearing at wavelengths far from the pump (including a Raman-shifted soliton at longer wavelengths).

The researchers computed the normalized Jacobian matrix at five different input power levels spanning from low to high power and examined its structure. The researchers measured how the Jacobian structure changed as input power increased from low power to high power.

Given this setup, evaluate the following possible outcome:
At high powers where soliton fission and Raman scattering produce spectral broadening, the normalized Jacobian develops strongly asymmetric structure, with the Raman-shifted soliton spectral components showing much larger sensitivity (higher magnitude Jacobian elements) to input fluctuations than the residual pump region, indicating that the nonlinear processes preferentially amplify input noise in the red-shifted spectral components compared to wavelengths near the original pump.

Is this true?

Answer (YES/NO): NO